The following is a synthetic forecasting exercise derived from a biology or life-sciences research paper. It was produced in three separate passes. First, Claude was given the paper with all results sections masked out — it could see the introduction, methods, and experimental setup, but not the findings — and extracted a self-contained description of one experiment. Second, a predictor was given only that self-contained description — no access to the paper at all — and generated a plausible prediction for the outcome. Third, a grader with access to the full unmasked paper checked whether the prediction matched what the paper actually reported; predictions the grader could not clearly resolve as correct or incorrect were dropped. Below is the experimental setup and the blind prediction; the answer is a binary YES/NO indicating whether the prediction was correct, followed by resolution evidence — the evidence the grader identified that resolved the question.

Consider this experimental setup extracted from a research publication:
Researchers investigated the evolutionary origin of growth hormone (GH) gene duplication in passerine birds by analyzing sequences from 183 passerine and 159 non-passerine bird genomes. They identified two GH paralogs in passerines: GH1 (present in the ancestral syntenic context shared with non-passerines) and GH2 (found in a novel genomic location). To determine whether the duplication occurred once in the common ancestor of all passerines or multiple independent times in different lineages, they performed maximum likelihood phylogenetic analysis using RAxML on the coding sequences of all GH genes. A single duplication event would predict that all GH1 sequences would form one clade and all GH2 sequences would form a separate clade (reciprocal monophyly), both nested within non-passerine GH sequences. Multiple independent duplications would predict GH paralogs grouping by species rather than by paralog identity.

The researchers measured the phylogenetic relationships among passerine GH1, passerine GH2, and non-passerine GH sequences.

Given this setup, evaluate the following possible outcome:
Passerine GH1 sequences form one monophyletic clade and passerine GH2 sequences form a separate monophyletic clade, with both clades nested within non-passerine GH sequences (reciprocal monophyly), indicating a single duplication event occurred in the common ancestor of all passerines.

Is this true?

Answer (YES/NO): YES